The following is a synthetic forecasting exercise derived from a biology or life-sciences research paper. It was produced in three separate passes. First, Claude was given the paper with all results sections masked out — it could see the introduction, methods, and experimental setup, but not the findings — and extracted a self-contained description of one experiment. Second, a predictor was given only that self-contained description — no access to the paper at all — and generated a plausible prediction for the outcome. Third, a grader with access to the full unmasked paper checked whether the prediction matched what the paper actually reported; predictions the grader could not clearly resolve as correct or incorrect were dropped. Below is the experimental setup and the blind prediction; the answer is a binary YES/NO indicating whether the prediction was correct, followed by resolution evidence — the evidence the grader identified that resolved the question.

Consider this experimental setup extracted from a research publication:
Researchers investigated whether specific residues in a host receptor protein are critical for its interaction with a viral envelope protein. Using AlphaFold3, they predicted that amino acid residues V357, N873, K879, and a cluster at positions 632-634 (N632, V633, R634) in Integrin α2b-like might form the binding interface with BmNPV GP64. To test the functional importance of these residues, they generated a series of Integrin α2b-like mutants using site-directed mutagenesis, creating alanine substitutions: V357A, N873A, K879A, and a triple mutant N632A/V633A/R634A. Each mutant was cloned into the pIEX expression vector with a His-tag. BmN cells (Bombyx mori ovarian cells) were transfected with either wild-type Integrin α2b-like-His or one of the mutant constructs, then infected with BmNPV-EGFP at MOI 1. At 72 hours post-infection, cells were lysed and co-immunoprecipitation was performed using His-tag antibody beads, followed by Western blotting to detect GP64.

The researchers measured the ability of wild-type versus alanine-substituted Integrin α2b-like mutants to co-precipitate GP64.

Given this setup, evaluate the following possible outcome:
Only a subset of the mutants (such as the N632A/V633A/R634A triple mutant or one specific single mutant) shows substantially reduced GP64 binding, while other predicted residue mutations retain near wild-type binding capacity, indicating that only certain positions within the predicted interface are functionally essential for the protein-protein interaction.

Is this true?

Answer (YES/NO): NO